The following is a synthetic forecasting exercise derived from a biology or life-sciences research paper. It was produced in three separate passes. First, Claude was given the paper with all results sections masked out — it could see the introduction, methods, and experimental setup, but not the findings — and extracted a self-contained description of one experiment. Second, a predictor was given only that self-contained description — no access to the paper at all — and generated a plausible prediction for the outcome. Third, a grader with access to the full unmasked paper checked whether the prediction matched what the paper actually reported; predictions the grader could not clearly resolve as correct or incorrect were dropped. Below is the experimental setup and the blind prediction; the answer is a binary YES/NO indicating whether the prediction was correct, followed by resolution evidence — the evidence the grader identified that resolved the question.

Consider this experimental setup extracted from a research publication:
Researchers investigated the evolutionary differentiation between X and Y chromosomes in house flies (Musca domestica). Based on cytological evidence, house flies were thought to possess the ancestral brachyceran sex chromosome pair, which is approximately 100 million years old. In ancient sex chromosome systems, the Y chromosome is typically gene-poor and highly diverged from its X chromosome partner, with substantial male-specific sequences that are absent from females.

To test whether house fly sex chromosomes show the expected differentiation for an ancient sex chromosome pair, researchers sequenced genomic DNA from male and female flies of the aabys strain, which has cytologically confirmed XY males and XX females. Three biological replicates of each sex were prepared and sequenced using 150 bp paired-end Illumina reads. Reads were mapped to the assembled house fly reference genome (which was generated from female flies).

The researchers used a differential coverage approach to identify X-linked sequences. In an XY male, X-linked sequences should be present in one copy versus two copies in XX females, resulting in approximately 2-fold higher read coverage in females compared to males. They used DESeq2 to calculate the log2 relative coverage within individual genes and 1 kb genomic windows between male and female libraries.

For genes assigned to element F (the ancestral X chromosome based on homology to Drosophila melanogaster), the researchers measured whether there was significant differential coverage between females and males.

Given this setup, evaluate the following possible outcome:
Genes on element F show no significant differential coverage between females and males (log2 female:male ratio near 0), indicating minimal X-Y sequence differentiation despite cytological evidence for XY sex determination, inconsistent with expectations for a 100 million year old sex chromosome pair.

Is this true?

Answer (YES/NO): YES